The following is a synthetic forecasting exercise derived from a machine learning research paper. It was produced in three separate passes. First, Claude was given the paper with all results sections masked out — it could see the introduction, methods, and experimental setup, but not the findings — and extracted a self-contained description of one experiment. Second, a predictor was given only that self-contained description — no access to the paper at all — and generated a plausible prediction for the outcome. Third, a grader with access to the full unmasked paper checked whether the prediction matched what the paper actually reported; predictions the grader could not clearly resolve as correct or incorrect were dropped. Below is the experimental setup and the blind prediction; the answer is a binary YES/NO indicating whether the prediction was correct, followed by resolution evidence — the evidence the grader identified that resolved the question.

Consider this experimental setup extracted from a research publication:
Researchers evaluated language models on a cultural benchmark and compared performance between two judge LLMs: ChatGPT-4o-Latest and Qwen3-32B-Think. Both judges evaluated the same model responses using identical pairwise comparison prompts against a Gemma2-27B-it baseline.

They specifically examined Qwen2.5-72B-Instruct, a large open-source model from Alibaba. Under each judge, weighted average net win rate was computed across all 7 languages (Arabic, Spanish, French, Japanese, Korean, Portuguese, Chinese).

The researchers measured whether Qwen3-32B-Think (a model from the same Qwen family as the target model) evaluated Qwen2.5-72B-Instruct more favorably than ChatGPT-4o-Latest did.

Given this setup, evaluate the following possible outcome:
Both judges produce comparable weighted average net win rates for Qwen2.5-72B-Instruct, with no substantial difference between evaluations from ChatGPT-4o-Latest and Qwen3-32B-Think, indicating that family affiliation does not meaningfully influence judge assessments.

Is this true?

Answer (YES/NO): NO